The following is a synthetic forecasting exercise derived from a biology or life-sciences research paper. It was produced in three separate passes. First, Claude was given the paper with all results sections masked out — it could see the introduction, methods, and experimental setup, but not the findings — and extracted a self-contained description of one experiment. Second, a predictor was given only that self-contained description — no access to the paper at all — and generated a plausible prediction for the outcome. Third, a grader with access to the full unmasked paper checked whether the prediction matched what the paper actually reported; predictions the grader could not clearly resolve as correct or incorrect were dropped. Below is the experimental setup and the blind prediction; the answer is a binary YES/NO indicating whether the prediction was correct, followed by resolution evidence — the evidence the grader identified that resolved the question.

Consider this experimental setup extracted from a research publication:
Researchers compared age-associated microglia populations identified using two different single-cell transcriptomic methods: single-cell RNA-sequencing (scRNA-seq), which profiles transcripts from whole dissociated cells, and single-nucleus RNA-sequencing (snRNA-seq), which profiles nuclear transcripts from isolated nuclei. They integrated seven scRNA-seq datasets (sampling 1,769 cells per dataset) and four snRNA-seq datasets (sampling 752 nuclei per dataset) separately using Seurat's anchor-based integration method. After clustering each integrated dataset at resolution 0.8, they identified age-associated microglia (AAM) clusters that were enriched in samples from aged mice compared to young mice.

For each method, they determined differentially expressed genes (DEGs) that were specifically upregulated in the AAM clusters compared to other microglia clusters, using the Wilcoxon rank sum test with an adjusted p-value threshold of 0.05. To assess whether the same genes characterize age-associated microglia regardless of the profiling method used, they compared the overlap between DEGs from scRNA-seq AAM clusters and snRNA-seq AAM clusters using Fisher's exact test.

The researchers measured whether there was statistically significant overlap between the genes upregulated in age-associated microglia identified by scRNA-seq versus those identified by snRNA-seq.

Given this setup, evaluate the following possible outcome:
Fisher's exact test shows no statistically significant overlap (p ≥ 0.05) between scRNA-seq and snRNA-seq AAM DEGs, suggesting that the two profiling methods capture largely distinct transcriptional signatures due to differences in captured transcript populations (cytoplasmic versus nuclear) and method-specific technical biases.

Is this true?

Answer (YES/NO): NO